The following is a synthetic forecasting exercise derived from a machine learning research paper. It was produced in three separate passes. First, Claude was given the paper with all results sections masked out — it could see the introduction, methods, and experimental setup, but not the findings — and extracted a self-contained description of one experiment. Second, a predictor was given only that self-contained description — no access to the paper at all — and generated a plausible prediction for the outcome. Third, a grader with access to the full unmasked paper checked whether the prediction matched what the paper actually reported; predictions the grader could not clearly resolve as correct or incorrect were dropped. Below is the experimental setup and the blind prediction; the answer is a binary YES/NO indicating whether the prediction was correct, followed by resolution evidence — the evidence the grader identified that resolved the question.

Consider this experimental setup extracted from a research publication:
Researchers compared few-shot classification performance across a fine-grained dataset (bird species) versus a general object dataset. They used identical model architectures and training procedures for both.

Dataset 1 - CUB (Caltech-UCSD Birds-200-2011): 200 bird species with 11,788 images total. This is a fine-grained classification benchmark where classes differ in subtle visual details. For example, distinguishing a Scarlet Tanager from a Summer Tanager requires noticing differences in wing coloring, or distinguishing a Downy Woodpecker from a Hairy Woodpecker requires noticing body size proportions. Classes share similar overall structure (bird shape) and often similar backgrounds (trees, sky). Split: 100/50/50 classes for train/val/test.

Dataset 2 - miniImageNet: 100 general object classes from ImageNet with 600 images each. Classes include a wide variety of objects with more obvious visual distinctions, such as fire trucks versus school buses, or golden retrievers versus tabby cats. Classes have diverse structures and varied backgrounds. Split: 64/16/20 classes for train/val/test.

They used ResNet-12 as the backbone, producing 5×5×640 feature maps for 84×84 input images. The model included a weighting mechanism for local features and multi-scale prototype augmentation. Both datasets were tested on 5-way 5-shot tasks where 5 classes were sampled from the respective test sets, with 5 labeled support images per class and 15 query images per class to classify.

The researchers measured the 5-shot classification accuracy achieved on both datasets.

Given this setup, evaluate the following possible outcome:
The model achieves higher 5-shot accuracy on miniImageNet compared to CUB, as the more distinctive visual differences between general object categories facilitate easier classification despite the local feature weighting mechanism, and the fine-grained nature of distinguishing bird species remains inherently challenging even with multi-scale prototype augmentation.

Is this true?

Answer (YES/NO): NO